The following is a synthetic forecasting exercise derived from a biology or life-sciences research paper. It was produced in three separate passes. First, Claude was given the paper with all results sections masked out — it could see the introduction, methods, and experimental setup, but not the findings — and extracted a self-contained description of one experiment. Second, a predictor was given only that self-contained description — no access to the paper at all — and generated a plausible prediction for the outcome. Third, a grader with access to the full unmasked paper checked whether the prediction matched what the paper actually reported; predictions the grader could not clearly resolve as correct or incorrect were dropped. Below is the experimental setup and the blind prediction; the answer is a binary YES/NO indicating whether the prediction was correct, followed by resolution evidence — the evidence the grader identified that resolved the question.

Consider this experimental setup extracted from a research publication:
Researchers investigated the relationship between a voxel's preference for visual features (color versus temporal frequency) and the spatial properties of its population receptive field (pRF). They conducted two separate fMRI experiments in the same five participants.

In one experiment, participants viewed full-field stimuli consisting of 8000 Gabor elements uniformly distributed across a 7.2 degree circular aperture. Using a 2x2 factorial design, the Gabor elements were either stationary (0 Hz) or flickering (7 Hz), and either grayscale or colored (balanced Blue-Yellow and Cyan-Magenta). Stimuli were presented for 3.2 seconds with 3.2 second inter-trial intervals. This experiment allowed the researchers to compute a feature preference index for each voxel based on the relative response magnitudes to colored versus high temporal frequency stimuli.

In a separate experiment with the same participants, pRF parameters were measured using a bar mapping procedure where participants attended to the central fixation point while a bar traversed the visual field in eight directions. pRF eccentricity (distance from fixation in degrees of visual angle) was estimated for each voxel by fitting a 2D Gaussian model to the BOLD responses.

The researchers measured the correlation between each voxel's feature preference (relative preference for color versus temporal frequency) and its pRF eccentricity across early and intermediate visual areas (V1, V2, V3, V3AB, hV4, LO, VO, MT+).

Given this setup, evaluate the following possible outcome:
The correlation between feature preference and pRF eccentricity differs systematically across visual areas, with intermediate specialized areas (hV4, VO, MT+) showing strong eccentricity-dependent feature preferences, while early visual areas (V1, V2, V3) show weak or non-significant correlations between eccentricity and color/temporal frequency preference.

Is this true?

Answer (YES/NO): NO